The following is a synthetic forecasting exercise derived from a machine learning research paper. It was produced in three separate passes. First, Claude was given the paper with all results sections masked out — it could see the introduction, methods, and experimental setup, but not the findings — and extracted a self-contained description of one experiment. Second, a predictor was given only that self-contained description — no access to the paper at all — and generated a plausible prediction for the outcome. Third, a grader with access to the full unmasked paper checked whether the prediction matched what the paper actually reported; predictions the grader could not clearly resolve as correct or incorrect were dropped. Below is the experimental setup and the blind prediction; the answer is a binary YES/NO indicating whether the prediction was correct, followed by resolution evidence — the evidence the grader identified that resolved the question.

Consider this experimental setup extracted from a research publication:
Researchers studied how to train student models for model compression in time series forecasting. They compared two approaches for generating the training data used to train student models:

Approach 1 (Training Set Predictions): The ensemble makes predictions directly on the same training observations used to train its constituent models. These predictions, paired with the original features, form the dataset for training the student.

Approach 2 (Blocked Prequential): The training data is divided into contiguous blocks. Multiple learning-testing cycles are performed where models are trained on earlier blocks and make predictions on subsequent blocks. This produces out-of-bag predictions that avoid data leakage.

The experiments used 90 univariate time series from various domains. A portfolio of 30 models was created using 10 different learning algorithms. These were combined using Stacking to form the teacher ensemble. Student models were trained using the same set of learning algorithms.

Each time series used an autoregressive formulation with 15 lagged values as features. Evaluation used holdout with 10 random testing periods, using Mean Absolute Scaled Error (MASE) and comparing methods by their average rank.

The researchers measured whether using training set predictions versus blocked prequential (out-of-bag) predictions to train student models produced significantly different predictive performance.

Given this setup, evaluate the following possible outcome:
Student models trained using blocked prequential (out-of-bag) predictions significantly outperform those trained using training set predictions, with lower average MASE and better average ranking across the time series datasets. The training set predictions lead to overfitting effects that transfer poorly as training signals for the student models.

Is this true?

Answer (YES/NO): NO